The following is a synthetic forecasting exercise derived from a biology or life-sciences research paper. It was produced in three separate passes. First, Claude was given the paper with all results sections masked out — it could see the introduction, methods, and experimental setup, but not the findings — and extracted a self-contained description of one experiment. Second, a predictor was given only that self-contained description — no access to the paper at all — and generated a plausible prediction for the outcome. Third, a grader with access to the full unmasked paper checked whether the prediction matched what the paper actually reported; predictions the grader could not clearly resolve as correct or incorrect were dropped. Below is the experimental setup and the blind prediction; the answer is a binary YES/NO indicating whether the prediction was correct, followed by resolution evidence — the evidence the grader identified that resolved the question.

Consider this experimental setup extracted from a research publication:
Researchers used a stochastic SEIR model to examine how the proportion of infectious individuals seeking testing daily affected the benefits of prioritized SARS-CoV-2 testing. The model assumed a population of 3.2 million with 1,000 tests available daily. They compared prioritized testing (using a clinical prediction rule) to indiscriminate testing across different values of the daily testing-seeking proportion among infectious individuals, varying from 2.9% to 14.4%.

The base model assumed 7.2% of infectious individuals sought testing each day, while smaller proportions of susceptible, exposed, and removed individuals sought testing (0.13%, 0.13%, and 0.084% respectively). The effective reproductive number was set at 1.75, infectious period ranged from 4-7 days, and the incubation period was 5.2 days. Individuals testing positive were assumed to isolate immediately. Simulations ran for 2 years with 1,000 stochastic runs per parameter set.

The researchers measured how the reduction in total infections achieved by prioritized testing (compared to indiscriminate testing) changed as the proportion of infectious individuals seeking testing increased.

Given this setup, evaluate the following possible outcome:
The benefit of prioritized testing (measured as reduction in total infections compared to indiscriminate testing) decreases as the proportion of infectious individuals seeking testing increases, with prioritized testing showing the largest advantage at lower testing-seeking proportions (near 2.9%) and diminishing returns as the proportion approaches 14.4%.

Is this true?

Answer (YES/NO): NO